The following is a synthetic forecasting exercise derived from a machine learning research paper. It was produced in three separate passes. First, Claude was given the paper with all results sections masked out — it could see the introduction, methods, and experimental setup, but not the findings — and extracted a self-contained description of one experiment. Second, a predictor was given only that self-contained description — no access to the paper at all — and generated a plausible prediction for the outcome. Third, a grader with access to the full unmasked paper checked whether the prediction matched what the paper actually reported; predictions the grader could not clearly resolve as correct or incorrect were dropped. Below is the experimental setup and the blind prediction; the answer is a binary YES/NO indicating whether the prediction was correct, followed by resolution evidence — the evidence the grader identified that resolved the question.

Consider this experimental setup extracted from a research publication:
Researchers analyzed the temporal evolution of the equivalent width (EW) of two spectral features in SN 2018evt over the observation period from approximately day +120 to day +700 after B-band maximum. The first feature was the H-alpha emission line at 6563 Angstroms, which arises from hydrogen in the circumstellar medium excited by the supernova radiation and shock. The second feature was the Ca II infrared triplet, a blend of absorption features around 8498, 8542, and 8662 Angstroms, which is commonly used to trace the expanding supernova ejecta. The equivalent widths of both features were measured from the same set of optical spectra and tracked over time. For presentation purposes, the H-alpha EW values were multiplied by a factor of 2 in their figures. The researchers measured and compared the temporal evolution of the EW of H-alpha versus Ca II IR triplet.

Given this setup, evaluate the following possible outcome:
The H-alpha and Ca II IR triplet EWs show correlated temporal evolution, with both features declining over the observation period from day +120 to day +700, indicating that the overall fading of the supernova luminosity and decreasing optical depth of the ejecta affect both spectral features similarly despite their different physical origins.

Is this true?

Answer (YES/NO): NO